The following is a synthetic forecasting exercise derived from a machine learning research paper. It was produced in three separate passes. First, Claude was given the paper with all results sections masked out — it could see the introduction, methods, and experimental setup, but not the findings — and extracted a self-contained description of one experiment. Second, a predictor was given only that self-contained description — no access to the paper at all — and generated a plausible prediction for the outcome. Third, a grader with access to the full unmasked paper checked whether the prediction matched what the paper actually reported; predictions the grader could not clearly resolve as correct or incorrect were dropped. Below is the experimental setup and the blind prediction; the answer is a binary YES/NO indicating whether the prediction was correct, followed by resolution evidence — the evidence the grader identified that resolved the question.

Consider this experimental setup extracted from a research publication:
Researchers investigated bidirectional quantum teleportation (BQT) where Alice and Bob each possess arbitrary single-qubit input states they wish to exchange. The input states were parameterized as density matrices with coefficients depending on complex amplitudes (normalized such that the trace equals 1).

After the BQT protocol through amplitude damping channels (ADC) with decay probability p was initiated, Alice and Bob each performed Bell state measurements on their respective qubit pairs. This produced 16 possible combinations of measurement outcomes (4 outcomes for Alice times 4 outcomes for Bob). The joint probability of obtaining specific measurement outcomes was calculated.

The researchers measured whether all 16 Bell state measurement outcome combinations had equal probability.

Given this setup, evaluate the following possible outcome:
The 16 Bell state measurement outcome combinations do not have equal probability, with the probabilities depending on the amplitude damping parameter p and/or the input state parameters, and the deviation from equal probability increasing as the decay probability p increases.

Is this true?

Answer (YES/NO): YES